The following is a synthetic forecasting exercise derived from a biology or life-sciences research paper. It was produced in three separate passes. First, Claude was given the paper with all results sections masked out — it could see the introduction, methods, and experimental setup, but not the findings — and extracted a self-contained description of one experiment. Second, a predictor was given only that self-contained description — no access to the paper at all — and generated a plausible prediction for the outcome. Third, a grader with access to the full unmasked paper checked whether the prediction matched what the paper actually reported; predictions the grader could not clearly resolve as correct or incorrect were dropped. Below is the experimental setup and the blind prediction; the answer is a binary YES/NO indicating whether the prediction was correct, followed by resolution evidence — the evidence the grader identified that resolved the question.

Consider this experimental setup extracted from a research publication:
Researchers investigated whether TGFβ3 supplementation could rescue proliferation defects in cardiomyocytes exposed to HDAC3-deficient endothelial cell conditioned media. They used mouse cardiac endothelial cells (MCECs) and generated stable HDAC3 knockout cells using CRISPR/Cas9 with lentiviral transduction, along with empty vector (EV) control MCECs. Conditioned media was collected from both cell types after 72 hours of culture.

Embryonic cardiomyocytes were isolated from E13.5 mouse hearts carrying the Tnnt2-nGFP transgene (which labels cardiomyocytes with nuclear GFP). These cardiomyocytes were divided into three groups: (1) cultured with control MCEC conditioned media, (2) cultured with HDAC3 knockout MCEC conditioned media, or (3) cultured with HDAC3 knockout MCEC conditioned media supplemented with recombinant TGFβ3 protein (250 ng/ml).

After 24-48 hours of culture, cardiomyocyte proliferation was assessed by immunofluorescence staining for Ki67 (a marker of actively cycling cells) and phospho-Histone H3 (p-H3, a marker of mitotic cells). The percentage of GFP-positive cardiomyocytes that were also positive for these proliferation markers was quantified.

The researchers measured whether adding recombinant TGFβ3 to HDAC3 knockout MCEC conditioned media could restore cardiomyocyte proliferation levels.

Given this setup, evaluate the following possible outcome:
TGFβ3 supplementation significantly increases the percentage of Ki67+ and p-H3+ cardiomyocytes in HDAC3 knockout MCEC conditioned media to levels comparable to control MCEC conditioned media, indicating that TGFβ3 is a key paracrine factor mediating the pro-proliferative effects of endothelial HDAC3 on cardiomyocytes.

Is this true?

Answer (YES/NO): NO